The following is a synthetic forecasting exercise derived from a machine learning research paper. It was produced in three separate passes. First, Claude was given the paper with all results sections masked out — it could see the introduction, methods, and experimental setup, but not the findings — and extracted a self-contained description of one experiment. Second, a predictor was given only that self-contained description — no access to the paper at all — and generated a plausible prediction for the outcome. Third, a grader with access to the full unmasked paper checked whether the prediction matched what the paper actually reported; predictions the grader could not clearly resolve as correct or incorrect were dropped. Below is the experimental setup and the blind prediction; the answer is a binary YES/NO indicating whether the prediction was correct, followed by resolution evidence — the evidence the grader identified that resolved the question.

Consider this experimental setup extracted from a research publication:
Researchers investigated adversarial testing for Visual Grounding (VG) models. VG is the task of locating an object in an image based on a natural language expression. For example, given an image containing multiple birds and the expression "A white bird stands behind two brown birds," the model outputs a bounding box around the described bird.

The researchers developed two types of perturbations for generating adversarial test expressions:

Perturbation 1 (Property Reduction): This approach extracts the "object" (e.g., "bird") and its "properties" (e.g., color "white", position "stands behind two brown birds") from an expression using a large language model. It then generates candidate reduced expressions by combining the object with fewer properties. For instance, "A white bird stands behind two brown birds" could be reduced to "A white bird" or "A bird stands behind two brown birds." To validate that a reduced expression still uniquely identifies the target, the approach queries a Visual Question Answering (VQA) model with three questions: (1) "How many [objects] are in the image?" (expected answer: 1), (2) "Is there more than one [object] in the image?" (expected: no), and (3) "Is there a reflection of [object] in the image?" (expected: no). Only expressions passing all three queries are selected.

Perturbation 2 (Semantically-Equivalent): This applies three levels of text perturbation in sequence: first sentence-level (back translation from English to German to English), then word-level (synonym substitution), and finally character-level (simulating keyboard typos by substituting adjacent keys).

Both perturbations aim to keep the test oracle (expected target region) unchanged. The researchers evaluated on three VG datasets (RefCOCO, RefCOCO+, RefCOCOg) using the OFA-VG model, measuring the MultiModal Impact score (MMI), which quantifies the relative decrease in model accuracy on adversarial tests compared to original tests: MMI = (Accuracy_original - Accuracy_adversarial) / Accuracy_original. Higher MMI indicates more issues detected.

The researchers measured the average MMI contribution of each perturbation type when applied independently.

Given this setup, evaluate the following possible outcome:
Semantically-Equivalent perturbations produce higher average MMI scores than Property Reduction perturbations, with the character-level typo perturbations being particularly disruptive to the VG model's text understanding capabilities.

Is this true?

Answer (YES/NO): NO